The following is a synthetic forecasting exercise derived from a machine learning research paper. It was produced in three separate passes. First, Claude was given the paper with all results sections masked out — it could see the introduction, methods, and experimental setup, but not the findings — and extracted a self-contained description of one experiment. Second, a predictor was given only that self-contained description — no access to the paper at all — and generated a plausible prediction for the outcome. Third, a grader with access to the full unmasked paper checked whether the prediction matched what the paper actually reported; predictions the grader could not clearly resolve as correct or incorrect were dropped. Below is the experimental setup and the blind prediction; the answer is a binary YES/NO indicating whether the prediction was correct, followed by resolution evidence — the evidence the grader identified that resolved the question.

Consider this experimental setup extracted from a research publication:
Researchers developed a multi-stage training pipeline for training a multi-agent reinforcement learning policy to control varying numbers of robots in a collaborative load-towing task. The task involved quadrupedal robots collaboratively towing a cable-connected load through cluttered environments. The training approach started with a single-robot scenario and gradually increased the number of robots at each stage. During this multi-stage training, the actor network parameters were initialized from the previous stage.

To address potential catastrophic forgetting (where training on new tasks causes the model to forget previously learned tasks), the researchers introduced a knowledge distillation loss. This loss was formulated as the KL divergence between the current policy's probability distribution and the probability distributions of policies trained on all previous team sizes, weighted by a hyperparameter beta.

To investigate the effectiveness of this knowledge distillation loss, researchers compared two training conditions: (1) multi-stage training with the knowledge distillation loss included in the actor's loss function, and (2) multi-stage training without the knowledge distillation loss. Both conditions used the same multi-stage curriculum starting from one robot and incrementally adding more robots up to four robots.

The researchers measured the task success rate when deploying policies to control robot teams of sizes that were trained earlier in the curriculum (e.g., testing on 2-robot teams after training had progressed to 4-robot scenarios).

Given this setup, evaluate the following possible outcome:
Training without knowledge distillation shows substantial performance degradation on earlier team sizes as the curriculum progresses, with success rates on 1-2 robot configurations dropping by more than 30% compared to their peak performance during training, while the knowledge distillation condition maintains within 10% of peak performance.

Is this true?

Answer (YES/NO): NO